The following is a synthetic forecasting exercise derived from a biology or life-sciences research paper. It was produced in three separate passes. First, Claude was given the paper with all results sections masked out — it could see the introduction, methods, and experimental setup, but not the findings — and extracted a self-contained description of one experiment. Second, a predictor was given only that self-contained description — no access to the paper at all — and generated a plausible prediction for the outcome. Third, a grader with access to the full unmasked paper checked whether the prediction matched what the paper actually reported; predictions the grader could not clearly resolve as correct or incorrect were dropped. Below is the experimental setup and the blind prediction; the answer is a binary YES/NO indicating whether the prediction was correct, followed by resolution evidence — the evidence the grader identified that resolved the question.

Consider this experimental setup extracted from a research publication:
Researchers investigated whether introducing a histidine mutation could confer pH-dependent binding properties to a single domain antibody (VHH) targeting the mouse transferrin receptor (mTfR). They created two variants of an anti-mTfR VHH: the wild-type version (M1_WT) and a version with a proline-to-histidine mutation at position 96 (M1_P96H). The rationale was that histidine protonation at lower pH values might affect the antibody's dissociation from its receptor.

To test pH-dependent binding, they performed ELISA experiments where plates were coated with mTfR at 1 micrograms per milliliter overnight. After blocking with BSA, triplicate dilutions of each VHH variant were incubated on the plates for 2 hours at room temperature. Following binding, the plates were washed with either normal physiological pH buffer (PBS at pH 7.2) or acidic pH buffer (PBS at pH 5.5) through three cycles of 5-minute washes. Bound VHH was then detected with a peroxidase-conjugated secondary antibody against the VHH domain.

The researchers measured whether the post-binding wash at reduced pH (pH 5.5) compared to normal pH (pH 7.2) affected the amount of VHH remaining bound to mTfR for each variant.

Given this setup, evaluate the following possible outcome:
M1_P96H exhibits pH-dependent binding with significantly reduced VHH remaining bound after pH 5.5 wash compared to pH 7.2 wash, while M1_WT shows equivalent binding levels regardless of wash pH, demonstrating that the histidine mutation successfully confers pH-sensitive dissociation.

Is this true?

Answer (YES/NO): YES